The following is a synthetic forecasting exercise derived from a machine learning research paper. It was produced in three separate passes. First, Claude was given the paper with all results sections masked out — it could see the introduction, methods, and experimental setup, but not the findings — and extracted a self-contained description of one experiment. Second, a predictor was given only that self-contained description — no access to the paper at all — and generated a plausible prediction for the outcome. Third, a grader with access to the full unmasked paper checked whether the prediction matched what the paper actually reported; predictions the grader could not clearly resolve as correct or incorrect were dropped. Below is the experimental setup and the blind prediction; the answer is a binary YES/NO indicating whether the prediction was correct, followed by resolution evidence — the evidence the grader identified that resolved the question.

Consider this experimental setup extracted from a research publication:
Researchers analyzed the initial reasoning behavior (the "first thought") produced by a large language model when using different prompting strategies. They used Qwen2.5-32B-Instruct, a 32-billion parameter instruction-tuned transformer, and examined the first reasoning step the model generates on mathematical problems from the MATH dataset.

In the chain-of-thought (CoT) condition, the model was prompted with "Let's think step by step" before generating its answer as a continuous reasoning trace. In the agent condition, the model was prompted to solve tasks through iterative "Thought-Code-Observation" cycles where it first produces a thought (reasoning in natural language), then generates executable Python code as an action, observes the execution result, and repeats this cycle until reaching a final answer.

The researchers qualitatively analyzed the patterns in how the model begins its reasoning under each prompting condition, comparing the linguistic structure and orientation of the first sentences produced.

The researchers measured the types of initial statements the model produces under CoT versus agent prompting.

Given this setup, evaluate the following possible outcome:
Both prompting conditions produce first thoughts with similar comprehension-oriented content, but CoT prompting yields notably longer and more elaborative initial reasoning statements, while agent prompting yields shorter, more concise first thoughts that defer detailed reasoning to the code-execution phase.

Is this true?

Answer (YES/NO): NO